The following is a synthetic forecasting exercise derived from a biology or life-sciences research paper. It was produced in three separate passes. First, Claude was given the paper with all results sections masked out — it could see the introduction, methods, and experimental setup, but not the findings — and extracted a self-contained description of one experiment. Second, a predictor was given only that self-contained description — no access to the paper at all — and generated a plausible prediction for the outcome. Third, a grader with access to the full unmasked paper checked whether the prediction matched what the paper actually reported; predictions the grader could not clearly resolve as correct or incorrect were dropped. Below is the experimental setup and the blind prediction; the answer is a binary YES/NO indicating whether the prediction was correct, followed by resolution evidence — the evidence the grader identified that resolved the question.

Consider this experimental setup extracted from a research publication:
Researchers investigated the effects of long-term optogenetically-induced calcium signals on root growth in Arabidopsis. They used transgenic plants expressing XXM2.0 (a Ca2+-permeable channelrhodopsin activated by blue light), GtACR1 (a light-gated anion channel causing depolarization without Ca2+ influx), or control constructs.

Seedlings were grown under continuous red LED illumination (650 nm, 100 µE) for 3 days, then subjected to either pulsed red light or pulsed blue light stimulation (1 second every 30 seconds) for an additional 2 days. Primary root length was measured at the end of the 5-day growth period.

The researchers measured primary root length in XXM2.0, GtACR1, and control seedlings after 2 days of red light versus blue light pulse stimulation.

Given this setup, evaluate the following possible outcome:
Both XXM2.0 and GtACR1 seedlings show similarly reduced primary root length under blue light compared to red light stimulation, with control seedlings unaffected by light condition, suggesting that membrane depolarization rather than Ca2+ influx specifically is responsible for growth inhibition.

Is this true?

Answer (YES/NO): NO